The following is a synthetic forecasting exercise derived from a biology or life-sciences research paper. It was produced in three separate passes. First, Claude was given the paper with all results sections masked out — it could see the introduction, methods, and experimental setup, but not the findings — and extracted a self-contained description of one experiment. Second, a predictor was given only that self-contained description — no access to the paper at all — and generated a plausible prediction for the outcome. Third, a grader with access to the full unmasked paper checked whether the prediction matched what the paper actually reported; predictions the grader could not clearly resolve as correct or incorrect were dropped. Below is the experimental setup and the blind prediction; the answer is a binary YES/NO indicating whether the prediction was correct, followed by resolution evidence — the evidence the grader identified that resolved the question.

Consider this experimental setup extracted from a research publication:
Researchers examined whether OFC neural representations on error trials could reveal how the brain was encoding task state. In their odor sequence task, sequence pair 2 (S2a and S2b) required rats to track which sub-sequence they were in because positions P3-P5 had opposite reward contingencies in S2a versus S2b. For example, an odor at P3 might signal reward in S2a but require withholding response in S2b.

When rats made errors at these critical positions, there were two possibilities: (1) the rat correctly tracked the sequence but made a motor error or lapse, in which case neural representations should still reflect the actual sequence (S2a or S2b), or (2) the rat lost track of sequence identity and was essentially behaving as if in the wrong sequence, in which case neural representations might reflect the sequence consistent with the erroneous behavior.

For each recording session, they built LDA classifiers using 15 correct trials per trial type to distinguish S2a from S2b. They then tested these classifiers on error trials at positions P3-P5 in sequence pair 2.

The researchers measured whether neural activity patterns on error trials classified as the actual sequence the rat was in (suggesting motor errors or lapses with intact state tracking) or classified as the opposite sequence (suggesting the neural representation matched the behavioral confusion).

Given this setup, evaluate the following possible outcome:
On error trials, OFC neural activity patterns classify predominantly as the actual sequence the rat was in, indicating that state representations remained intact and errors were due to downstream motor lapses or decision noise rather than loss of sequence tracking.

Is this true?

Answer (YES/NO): NO